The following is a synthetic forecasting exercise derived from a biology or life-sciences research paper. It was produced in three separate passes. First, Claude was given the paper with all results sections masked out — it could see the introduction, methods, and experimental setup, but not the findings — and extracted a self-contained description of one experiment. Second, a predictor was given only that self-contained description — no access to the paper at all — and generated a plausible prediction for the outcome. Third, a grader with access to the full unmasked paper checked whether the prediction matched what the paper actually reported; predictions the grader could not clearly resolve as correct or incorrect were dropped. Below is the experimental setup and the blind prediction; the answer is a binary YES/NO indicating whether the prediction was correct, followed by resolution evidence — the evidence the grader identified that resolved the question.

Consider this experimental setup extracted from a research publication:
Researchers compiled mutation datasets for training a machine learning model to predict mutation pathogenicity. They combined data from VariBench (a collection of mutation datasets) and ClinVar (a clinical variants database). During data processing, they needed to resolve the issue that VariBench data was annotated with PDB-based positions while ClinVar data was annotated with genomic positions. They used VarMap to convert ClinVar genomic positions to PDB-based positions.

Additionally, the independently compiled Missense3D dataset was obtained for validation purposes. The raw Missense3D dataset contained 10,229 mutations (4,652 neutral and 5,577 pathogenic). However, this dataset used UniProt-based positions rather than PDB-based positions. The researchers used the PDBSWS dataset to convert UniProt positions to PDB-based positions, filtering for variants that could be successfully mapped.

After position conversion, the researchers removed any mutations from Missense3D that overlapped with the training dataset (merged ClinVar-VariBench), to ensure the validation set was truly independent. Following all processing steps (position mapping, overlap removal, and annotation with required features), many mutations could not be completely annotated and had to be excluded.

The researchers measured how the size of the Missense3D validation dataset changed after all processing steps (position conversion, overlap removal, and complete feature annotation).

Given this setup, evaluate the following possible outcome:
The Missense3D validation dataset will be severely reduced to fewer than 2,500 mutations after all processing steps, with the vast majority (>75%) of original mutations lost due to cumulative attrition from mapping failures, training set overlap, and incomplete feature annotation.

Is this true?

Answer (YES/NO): NO